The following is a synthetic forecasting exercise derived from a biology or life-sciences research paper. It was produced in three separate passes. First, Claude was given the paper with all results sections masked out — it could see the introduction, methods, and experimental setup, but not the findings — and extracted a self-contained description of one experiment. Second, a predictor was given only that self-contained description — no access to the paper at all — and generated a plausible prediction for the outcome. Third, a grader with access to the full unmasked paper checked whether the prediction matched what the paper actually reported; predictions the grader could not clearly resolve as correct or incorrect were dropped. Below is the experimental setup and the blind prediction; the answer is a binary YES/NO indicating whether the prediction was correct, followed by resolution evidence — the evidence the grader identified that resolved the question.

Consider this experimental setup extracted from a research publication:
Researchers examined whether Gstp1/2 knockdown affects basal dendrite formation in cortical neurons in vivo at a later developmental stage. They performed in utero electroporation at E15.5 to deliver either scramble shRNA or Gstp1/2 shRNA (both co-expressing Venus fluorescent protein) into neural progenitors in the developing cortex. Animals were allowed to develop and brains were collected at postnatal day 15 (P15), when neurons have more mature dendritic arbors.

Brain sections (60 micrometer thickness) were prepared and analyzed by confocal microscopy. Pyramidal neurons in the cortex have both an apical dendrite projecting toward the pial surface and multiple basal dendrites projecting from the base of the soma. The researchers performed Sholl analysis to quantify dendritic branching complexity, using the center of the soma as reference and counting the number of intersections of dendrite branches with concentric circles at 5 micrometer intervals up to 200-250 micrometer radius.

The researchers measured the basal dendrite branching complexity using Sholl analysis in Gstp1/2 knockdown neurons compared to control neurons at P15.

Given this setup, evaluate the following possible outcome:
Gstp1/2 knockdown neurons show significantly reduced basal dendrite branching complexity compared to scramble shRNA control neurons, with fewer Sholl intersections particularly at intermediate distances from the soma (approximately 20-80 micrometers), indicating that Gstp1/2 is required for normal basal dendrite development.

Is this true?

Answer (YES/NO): NO